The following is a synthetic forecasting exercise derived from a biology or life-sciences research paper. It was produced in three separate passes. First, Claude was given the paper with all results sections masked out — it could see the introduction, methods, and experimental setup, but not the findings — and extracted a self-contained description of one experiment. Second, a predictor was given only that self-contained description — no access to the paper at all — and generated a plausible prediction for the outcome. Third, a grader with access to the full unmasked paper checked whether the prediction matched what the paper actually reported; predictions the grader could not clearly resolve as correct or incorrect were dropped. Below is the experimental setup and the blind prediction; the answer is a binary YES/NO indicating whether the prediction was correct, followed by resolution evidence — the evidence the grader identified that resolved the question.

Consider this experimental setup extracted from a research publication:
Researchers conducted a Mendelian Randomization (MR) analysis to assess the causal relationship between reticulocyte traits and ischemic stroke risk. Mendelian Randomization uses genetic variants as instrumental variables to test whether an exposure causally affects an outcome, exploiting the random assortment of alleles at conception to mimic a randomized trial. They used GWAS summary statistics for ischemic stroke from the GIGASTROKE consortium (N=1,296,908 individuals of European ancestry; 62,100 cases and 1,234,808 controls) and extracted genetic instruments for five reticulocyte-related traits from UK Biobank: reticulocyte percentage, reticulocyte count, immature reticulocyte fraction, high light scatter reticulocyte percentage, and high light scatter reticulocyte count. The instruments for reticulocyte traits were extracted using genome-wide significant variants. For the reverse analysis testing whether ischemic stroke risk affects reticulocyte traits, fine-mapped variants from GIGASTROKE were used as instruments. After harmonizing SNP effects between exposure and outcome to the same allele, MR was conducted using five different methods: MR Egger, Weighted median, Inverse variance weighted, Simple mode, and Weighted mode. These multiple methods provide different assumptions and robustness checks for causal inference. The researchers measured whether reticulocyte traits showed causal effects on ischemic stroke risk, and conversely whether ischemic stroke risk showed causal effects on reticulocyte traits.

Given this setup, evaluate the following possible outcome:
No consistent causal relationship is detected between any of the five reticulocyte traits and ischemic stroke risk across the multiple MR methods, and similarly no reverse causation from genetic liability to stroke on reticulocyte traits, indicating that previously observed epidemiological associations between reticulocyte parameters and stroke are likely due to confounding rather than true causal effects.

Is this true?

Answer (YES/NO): YES